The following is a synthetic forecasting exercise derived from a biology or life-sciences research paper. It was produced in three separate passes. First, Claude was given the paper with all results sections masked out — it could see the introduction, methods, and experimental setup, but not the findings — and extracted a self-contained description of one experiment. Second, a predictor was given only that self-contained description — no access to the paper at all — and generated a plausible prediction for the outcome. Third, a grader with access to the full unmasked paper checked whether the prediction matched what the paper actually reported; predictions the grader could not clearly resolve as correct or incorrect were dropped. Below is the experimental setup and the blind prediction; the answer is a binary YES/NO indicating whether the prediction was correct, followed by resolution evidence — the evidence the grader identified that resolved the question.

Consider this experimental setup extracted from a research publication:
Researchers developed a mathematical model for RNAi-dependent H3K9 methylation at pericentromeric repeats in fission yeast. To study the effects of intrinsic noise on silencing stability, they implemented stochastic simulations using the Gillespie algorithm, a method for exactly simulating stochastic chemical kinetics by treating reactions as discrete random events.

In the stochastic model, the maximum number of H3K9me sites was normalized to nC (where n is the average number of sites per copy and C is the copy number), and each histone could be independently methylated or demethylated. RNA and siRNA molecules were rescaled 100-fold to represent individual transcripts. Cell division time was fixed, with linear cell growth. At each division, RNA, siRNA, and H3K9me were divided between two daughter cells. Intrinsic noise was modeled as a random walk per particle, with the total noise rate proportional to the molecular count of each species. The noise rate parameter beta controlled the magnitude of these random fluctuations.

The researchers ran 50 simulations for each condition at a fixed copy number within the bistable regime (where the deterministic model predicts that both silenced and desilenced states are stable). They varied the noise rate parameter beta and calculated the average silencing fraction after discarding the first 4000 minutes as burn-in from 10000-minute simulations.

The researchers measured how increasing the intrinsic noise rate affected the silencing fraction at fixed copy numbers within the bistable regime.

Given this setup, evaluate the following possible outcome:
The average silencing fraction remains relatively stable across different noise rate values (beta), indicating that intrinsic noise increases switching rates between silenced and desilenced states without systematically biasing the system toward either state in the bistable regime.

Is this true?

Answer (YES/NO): NO